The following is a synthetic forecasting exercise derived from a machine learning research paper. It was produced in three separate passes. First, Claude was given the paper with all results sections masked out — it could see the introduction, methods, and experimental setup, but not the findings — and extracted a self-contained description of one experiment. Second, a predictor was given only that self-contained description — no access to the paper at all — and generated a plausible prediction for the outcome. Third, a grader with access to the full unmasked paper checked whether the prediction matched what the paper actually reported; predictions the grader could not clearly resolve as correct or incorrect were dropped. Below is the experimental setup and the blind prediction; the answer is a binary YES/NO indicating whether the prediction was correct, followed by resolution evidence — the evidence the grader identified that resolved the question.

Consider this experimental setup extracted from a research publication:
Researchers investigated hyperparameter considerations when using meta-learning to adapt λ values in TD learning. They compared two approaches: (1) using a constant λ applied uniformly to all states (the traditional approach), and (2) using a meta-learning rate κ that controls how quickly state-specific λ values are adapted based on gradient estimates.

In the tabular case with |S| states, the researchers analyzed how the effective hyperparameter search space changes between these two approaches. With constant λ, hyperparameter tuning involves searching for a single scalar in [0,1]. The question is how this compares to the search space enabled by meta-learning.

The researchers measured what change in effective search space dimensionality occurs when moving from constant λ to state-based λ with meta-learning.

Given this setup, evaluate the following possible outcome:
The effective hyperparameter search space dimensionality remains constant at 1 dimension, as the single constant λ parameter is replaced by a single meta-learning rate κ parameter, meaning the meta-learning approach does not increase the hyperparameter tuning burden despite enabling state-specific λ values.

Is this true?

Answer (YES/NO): NO